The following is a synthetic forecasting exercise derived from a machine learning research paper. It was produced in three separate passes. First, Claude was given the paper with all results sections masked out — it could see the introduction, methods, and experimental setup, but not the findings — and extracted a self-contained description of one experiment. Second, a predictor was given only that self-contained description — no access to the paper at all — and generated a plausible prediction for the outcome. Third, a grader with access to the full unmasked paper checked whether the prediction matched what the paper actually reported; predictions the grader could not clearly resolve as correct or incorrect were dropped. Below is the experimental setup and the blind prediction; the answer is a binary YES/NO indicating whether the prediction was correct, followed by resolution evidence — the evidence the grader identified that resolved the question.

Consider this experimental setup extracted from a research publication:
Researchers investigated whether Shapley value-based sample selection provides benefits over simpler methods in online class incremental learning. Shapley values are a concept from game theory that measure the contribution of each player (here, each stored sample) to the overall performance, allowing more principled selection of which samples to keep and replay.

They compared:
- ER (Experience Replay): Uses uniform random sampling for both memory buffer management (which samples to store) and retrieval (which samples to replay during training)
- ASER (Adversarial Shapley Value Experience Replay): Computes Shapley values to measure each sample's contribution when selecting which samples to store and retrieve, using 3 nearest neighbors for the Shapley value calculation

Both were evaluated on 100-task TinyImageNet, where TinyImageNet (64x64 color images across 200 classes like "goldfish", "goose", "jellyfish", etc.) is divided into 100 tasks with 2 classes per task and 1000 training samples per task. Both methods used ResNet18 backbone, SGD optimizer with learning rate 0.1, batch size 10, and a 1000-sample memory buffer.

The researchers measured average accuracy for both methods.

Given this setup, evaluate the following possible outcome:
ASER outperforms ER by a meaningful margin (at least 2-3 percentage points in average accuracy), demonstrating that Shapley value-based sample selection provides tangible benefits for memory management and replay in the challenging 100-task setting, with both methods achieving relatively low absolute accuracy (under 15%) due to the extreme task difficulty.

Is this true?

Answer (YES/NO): NO